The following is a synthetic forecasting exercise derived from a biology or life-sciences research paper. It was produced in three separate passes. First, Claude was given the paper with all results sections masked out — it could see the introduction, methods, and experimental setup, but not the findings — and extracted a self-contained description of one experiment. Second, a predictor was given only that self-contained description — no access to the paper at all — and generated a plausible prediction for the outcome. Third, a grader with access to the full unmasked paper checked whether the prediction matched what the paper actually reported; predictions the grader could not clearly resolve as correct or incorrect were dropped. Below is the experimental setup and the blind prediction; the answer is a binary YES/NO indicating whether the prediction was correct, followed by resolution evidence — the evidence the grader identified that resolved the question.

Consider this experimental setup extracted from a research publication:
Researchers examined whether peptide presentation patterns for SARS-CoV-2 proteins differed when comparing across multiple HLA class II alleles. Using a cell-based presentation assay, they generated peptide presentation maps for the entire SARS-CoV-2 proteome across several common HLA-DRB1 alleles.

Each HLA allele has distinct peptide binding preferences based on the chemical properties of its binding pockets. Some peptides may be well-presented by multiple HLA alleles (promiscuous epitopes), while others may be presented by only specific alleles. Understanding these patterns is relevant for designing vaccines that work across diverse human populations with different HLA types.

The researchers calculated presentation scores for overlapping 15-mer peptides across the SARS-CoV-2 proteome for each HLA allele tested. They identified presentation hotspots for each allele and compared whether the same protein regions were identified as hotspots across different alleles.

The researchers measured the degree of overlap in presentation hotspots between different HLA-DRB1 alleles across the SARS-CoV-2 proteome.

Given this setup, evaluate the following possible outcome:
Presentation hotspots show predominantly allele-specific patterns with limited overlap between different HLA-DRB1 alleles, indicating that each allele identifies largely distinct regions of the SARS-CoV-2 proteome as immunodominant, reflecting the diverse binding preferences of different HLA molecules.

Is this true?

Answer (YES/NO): NO